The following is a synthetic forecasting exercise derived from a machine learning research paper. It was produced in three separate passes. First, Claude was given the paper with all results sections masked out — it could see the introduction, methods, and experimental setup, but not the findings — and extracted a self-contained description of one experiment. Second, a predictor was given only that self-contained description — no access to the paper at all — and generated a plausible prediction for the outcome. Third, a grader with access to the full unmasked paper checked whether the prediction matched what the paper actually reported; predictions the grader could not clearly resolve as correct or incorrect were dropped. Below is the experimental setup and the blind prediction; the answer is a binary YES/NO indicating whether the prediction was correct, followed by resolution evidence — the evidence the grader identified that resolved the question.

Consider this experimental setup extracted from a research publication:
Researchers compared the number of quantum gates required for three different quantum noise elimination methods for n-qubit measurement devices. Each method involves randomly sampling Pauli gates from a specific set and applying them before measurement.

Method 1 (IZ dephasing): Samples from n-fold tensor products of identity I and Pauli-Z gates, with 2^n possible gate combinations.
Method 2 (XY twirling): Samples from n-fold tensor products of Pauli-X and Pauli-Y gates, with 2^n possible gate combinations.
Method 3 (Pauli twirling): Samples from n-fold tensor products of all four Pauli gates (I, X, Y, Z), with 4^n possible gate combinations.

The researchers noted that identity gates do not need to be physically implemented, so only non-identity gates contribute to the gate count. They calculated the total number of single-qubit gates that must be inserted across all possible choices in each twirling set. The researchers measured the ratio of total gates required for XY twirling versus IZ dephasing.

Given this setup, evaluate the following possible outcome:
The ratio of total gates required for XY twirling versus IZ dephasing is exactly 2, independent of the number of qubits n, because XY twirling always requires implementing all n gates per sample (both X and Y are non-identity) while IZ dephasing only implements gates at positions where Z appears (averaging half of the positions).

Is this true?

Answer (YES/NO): YES